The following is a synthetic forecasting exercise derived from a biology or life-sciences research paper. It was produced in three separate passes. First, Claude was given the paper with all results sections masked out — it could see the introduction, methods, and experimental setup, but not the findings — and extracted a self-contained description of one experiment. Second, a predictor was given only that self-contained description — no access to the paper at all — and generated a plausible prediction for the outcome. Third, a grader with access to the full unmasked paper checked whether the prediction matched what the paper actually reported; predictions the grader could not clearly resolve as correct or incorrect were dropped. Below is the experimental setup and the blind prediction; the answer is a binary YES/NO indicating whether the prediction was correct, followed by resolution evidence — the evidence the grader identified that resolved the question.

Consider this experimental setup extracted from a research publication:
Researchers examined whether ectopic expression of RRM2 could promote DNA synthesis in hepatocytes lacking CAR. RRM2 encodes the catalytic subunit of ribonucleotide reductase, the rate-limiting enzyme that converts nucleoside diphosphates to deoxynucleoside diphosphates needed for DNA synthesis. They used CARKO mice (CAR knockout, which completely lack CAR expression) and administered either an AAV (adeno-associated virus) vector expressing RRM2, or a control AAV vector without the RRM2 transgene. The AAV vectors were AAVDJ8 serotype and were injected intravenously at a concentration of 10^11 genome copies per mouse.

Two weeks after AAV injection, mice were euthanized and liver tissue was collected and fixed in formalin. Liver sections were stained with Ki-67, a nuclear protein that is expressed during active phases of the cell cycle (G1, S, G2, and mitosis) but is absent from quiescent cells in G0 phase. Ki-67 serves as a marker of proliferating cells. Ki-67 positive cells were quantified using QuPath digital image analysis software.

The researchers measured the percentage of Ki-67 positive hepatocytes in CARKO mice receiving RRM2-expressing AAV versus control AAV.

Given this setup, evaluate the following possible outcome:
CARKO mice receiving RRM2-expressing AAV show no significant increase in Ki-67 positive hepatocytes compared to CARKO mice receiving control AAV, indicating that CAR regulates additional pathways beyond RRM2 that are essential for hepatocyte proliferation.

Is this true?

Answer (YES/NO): NO